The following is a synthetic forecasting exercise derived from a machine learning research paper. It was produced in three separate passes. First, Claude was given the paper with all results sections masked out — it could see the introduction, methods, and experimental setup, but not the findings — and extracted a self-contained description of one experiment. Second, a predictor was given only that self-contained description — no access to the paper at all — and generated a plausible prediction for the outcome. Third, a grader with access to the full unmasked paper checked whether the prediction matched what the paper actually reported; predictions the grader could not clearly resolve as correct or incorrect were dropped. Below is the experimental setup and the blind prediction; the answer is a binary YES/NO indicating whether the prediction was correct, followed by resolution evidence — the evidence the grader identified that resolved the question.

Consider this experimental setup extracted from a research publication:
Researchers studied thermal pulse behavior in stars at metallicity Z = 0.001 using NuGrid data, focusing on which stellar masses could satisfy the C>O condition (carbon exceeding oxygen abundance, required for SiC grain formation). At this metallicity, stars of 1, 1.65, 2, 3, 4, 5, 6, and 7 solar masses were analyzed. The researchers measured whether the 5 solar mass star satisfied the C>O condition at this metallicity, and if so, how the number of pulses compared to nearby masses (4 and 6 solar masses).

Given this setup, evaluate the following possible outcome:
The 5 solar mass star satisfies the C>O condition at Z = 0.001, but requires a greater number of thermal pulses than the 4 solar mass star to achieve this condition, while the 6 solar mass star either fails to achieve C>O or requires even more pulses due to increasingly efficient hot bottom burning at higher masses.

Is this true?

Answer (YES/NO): NO